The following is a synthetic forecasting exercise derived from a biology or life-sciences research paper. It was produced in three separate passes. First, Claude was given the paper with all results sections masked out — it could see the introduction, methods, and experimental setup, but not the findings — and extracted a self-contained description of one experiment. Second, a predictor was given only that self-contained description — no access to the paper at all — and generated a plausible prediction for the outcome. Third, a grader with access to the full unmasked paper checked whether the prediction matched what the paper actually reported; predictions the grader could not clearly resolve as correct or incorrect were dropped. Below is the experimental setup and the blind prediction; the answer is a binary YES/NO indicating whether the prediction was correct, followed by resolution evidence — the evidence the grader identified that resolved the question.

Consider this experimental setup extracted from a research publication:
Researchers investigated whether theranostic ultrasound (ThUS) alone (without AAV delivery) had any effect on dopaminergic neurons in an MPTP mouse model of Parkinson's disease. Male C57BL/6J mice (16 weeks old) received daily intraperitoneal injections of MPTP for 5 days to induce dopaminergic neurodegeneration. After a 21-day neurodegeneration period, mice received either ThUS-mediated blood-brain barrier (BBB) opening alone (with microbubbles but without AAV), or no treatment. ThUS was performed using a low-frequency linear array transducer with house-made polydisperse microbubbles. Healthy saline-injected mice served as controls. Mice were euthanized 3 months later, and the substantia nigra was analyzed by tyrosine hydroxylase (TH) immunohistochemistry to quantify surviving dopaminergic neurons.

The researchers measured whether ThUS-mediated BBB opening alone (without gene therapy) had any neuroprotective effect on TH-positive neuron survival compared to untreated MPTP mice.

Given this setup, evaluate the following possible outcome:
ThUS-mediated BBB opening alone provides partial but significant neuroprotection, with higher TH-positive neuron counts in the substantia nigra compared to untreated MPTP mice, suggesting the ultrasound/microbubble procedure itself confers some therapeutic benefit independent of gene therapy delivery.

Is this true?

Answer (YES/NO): NO